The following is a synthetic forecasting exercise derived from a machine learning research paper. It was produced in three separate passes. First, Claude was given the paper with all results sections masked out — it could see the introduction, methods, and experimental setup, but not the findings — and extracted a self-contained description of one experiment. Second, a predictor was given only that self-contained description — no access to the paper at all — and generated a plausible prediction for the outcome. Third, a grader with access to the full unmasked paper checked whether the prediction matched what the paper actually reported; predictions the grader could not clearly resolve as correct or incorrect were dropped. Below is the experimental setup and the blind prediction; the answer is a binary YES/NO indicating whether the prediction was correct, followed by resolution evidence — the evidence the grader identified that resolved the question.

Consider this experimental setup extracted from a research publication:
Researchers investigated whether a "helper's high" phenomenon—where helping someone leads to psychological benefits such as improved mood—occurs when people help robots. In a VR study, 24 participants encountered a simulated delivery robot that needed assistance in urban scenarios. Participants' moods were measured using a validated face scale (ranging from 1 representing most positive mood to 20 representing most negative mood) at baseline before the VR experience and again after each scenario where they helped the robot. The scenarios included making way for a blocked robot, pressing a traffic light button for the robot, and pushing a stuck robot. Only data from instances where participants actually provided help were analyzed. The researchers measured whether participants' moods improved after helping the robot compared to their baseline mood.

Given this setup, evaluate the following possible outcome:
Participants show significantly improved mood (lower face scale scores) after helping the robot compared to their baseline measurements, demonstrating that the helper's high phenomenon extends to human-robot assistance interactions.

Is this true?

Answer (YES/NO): NO